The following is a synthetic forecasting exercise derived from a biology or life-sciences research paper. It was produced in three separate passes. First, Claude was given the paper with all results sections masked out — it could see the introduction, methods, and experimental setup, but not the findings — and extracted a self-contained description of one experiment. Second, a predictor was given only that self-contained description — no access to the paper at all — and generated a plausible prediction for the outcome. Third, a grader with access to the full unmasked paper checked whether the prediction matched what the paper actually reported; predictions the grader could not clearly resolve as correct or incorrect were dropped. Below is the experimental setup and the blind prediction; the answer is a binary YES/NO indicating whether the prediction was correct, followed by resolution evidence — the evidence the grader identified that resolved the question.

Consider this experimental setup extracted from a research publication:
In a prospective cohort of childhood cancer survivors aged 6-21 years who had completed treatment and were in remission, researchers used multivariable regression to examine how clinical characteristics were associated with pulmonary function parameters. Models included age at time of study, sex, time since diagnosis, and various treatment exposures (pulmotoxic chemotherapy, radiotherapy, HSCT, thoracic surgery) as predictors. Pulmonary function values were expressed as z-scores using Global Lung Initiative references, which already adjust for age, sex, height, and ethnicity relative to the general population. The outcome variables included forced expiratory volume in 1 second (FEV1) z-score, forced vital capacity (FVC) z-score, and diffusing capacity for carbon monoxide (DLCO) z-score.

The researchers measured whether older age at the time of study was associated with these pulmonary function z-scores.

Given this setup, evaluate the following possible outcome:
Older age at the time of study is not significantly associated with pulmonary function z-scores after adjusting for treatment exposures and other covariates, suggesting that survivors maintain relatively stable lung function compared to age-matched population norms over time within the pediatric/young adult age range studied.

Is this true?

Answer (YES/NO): NO